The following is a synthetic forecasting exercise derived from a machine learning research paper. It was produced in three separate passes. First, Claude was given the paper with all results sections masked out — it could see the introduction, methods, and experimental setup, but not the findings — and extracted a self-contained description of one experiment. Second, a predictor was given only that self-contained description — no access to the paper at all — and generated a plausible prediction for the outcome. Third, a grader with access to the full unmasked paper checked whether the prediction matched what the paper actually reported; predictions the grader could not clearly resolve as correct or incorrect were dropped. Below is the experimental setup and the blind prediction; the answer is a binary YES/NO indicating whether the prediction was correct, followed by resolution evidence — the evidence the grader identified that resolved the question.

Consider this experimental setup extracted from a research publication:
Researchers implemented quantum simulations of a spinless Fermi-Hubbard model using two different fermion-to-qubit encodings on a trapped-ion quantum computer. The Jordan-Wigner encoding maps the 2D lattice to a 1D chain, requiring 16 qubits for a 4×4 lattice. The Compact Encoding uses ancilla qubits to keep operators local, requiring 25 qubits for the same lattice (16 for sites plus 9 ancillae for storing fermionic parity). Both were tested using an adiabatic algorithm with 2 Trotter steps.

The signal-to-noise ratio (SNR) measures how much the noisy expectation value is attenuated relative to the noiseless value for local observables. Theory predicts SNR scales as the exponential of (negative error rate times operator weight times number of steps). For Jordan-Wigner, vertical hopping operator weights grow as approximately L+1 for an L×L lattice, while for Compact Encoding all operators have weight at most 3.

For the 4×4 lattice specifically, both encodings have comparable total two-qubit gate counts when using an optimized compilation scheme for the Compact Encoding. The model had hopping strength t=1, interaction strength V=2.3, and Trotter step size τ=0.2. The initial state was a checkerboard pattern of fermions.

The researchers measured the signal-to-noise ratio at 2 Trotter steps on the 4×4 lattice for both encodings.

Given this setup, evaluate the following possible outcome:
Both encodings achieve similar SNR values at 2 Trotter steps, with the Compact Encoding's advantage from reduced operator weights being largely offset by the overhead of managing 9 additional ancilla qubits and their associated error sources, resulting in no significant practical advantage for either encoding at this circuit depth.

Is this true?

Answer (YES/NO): YES